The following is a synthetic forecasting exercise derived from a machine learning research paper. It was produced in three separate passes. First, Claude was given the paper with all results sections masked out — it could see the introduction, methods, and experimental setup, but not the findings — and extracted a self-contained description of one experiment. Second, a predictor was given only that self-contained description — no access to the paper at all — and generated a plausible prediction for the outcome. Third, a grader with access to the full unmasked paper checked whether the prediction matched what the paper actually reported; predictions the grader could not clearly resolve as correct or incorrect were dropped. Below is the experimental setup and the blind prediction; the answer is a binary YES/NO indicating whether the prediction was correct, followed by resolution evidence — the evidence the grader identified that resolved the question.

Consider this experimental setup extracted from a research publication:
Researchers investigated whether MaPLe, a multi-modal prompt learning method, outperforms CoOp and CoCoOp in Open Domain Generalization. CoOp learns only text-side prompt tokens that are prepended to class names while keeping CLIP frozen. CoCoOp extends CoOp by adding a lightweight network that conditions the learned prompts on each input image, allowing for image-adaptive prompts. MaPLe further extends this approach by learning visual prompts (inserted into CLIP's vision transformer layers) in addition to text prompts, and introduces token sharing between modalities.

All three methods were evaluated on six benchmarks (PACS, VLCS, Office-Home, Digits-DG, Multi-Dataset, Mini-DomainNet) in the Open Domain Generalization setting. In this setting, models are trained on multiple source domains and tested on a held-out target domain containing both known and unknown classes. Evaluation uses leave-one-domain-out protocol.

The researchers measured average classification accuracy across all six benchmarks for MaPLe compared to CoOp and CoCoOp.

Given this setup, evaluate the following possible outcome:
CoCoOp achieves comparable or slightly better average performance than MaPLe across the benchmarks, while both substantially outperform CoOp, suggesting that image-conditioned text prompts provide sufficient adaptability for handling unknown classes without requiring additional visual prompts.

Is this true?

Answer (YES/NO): NO